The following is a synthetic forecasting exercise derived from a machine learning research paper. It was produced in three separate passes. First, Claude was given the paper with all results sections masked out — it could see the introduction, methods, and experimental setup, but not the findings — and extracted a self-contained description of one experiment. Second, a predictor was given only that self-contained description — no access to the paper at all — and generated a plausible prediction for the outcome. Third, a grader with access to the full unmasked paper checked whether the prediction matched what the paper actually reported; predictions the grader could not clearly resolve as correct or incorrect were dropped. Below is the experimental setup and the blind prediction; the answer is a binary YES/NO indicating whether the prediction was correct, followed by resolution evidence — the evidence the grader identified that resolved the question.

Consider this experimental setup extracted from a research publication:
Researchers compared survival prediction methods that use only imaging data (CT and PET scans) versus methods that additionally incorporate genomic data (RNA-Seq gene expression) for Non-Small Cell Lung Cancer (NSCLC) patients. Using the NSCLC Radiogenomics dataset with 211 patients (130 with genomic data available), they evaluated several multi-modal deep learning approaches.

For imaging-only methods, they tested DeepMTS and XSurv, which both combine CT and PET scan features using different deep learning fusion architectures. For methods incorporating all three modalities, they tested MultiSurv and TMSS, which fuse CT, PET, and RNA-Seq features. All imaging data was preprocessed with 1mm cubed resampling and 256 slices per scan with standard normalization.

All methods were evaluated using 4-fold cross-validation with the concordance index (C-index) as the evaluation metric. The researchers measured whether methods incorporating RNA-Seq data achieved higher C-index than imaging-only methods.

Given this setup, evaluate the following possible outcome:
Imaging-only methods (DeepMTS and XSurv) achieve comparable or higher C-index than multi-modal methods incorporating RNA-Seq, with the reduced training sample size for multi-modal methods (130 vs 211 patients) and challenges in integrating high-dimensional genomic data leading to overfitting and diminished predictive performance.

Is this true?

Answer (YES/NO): YES